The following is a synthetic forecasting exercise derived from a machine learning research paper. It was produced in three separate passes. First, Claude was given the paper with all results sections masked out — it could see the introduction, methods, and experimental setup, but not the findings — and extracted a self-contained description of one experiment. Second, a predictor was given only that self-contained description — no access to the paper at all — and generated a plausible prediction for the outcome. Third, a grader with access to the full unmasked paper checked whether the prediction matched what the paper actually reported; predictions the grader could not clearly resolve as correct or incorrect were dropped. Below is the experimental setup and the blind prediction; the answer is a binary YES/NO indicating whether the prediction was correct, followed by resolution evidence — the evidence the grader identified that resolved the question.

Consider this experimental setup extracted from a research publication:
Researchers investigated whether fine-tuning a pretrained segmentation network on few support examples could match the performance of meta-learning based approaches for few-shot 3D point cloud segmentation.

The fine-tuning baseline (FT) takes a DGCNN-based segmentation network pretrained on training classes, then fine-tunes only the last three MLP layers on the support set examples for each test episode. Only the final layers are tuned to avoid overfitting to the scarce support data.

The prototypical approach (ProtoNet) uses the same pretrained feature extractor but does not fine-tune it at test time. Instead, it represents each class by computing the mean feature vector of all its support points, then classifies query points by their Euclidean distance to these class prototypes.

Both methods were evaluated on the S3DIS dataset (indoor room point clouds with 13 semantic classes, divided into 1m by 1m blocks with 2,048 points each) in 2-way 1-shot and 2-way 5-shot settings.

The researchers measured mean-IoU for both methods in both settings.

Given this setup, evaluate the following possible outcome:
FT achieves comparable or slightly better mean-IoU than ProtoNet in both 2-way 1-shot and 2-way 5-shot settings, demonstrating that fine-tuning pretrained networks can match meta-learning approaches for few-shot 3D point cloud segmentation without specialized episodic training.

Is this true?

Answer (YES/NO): NO